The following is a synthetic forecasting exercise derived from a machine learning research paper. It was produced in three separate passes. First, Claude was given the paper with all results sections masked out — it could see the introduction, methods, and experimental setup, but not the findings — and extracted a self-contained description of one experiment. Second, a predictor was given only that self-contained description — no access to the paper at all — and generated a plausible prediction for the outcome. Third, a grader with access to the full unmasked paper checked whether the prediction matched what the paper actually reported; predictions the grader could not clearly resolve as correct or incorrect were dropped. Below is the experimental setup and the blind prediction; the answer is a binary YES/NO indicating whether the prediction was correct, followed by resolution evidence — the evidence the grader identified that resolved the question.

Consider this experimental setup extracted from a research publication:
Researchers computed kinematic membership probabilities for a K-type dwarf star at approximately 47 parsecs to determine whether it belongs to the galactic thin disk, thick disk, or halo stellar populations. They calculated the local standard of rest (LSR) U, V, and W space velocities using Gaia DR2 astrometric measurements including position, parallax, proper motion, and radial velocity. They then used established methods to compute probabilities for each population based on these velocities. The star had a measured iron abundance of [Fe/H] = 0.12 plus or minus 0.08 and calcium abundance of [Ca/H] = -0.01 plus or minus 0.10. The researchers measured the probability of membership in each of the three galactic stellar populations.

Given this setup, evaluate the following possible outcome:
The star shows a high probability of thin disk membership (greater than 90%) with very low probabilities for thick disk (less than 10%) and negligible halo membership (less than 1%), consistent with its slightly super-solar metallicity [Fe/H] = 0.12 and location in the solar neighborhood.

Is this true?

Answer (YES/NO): YES